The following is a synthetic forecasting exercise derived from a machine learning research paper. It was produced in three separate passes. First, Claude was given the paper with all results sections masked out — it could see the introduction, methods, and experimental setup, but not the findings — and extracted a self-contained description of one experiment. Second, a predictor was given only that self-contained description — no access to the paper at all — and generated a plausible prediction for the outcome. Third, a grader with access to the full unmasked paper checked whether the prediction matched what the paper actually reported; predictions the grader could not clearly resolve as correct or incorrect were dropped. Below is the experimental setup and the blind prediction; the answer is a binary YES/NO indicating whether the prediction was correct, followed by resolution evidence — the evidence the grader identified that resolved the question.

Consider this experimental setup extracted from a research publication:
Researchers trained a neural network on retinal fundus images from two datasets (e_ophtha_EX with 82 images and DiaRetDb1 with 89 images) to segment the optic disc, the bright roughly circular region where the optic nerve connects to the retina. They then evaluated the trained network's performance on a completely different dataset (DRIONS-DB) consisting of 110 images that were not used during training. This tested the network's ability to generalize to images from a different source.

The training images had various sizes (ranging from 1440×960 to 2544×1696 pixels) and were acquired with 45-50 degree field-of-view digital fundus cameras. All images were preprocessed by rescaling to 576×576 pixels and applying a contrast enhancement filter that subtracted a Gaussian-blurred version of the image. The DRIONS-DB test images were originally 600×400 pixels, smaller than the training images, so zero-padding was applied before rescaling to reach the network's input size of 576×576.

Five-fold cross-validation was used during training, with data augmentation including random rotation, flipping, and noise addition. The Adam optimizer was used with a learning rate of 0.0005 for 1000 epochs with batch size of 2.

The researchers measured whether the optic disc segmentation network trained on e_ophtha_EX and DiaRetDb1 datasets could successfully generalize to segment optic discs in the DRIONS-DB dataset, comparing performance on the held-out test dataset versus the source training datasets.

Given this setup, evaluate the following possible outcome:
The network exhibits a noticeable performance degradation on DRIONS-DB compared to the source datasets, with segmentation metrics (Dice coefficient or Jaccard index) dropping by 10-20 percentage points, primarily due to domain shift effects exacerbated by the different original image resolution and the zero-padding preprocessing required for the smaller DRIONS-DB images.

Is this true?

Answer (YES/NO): NO